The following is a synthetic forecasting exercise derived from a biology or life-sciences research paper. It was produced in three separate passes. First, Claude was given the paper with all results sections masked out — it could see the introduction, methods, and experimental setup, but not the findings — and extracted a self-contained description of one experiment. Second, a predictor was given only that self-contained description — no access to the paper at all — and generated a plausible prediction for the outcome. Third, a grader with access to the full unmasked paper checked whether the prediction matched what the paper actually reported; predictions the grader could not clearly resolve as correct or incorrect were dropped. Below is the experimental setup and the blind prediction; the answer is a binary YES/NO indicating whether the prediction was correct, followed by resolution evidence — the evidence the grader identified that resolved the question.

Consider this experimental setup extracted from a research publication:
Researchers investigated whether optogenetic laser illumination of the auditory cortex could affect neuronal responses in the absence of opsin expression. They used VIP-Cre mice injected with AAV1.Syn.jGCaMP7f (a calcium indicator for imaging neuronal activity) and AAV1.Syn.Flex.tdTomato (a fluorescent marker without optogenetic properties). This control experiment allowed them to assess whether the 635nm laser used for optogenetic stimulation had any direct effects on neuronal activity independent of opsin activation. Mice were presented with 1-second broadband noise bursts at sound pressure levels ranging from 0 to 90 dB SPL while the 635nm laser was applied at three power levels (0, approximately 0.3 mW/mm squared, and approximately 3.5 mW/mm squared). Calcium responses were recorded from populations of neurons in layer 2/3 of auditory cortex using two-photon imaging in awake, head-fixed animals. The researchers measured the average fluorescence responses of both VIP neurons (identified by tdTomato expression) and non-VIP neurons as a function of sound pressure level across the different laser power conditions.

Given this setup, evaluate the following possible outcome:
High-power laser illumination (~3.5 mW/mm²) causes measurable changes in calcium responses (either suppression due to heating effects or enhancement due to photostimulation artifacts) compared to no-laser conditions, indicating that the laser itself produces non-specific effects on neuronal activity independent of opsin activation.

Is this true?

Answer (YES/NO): NO